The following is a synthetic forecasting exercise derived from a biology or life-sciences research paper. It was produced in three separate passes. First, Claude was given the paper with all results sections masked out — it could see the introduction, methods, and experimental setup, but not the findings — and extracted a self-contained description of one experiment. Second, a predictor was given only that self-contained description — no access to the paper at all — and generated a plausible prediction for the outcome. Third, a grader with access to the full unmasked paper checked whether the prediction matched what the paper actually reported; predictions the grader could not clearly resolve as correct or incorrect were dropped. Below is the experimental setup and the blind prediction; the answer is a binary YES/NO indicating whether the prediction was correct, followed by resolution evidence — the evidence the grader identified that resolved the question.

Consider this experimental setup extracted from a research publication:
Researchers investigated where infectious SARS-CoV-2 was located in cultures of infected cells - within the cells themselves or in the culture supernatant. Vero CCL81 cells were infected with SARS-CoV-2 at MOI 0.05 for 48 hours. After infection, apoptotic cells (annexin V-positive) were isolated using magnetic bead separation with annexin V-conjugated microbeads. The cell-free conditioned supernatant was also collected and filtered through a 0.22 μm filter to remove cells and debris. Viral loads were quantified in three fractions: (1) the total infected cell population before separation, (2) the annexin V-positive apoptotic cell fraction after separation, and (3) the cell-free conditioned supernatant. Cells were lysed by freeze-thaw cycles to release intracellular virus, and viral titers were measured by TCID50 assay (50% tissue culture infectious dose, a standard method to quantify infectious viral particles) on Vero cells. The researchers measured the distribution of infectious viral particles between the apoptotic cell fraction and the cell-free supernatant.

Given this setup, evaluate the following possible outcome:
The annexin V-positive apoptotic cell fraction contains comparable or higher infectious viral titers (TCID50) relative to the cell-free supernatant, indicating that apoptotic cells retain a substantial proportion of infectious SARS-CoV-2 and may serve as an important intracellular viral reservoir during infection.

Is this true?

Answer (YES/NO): YES